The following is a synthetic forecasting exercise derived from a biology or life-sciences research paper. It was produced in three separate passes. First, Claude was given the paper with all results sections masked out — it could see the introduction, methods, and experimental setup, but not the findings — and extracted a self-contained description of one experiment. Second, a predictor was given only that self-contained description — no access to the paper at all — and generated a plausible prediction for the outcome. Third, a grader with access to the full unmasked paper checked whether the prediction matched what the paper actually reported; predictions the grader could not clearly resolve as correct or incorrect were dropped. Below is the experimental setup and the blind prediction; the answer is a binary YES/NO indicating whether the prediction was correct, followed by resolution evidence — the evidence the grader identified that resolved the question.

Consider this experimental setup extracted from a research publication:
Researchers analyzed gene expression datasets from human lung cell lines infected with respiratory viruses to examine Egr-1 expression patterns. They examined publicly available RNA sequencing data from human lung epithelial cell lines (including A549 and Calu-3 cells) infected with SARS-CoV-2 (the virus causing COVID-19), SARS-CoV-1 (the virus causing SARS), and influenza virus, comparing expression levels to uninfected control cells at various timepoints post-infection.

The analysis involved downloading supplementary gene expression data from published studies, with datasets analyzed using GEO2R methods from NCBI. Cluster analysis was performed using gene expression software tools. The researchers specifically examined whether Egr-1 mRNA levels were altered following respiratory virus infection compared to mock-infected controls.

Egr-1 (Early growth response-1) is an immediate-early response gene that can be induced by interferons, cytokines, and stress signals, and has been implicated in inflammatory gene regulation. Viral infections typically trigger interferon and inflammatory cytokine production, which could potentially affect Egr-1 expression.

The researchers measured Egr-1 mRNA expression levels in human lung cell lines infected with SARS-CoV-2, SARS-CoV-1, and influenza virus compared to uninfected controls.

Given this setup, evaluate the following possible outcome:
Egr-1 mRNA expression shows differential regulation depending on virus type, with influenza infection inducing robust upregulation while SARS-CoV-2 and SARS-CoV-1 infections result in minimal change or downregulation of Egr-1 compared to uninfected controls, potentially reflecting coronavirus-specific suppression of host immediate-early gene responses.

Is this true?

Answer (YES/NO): NO